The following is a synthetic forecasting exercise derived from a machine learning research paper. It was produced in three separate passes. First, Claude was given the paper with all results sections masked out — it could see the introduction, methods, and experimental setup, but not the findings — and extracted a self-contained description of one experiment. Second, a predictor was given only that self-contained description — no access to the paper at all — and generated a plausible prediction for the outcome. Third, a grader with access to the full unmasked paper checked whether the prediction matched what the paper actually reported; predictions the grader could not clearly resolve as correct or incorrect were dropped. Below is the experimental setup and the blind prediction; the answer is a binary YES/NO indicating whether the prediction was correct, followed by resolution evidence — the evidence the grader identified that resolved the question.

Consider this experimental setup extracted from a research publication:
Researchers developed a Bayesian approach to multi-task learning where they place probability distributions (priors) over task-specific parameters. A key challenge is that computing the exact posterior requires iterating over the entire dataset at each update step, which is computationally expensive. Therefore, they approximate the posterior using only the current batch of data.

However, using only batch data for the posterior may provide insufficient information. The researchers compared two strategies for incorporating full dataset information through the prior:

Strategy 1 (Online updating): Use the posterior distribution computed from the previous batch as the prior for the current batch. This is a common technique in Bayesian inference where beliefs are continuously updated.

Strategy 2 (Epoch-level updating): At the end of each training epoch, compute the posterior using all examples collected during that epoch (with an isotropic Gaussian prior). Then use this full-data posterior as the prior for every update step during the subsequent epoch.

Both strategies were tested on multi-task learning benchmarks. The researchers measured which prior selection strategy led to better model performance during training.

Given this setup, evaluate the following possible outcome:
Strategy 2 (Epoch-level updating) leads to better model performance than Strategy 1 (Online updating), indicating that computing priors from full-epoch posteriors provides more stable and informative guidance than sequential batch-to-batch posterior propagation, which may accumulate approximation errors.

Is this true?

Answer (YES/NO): YES